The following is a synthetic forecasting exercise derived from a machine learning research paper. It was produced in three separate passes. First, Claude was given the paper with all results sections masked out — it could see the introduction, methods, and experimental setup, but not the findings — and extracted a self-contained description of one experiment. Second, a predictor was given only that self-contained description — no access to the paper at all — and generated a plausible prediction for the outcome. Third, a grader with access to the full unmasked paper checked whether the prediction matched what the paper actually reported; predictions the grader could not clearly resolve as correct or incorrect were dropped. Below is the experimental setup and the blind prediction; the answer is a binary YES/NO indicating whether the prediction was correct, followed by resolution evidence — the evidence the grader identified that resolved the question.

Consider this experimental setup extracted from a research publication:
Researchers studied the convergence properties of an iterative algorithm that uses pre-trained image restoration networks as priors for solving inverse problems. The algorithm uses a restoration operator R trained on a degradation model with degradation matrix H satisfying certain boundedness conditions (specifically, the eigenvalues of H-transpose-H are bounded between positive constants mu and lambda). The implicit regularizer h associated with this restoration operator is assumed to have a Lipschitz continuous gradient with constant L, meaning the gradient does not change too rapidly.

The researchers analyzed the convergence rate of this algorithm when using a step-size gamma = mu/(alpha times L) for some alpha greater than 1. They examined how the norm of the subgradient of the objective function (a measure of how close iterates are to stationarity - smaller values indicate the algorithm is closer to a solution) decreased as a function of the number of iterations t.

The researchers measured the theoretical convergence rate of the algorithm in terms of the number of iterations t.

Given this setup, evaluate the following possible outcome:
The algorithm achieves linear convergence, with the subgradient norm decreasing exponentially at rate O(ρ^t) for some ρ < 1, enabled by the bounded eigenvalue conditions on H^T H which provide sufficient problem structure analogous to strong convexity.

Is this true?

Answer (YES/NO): NO